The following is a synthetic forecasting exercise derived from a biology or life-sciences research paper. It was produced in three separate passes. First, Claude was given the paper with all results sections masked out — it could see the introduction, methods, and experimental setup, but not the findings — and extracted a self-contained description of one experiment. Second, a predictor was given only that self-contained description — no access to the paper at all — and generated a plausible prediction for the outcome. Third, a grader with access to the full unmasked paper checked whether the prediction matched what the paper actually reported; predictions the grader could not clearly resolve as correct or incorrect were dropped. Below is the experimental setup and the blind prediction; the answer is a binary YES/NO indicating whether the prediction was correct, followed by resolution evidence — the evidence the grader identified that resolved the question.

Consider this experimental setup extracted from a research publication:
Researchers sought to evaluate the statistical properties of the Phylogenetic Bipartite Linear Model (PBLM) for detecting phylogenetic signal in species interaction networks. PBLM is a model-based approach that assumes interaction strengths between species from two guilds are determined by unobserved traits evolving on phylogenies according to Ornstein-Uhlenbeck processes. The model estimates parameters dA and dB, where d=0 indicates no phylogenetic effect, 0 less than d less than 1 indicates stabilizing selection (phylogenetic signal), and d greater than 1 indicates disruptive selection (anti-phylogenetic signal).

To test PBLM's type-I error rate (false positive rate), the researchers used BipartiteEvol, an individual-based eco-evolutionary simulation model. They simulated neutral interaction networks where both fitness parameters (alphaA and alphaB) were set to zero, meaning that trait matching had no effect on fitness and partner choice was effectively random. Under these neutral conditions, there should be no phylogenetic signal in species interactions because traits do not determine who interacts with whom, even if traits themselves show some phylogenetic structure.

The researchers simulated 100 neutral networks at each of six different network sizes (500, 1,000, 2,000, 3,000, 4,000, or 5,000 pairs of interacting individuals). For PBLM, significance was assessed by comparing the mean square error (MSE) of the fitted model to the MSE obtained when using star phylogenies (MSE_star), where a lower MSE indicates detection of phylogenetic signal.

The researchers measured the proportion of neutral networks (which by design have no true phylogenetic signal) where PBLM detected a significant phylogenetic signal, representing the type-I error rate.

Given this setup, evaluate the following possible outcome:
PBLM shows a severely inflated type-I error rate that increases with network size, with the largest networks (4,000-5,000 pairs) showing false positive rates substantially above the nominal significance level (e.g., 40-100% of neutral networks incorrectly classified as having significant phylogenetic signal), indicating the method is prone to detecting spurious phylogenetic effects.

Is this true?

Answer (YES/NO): NO